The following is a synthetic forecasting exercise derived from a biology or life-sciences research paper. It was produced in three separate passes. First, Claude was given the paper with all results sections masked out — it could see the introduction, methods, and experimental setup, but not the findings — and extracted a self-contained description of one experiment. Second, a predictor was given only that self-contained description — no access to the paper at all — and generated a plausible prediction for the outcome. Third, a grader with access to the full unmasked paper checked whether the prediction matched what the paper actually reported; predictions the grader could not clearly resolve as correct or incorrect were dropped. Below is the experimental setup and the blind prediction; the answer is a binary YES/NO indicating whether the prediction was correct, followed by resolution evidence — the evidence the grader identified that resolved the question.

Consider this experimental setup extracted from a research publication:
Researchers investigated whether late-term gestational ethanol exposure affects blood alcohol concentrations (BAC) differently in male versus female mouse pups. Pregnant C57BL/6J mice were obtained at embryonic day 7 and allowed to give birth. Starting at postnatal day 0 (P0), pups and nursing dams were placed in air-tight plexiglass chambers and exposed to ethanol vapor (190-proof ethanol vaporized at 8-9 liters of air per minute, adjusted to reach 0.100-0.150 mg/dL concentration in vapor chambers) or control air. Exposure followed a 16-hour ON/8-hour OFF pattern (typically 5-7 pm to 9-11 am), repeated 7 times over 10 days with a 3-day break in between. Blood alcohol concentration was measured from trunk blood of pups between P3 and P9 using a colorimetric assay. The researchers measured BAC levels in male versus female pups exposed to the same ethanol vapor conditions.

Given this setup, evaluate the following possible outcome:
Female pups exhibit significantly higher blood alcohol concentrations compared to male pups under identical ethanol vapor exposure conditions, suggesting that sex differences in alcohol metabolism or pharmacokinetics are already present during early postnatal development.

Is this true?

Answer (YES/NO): NO